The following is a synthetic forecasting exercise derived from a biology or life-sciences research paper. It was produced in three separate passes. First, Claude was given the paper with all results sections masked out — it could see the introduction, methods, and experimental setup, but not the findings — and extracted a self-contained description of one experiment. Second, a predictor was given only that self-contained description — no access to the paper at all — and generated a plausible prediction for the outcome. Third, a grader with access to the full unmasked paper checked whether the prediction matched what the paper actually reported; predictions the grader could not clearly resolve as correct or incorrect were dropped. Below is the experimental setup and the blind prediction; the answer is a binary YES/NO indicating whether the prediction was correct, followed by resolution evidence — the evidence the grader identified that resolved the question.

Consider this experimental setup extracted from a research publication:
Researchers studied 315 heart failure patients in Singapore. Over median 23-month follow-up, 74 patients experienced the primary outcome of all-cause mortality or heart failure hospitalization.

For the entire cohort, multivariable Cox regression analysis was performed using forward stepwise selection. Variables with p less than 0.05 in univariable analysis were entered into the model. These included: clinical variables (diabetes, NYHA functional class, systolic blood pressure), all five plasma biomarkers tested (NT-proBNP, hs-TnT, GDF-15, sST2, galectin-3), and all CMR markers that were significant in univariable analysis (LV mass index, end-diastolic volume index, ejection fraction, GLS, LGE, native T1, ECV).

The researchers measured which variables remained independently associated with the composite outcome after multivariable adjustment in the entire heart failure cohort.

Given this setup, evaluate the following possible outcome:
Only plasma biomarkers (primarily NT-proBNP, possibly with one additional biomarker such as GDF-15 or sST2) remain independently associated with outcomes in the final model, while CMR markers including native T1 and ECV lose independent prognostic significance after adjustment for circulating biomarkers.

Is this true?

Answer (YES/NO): NO